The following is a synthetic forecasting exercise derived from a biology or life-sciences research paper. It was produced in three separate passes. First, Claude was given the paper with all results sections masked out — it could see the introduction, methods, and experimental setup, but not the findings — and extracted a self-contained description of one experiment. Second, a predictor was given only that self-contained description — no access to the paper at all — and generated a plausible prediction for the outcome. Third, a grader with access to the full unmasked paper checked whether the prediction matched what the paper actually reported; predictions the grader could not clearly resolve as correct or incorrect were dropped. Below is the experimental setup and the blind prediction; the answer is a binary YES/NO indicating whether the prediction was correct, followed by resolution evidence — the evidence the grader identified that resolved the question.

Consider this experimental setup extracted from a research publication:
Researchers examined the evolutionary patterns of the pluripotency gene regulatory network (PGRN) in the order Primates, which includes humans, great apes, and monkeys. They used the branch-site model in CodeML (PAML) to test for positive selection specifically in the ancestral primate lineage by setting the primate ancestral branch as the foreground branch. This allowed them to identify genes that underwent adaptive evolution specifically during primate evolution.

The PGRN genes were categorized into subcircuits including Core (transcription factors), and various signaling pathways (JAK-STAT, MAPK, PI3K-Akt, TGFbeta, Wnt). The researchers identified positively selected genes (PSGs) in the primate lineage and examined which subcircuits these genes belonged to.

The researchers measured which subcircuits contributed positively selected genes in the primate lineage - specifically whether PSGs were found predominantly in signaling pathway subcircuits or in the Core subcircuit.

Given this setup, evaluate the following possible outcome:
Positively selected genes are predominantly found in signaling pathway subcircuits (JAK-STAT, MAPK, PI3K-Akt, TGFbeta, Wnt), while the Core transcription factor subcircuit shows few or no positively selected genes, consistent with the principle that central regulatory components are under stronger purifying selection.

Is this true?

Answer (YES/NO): NO